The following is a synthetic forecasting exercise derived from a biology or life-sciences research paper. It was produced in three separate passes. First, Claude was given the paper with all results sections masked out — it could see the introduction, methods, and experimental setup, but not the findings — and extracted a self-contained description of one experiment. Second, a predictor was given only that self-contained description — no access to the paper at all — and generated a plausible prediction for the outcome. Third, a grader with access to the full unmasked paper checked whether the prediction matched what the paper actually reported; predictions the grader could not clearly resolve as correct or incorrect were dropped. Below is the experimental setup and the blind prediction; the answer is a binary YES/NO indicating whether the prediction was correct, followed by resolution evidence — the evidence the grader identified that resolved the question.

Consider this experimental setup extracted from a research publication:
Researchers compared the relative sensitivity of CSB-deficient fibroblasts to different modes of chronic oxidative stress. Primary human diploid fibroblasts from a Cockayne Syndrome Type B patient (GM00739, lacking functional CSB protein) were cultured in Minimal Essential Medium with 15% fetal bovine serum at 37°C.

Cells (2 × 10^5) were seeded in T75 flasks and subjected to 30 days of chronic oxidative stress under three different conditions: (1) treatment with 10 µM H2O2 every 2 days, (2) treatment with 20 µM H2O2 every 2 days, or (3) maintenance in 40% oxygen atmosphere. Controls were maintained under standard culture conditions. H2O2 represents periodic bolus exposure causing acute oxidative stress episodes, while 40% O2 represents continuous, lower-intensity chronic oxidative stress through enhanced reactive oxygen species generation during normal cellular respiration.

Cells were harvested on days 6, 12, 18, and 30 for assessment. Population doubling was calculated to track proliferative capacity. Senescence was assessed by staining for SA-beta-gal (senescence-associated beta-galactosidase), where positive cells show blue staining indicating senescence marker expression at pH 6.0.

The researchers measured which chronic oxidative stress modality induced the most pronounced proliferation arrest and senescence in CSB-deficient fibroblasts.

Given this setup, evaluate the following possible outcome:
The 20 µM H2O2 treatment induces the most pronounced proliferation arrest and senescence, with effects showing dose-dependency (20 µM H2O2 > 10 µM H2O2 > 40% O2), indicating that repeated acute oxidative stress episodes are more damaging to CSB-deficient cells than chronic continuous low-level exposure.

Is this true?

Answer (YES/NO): NO